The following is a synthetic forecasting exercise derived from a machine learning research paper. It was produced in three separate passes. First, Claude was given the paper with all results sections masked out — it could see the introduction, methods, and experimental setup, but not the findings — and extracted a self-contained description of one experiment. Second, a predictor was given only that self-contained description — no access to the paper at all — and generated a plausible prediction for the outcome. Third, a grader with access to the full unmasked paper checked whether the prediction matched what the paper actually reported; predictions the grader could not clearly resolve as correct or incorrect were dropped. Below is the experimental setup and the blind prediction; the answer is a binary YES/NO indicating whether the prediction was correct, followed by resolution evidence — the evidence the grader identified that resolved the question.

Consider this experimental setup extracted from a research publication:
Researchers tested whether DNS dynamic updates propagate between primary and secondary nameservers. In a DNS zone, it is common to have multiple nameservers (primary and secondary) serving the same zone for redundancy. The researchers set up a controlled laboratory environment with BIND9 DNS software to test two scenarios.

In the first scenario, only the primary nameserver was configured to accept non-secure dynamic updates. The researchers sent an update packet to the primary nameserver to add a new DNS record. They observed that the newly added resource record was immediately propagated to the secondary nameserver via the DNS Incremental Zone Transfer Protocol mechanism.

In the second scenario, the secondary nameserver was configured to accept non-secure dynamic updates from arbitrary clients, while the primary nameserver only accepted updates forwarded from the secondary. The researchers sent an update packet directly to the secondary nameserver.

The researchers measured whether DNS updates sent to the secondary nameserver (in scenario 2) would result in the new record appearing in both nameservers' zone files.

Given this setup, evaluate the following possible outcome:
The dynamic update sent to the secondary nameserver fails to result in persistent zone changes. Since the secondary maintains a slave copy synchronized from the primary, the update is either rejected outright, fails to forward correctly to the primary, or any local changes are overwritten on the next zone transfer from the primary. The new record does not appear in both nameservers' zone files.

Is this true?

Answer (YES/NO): NO